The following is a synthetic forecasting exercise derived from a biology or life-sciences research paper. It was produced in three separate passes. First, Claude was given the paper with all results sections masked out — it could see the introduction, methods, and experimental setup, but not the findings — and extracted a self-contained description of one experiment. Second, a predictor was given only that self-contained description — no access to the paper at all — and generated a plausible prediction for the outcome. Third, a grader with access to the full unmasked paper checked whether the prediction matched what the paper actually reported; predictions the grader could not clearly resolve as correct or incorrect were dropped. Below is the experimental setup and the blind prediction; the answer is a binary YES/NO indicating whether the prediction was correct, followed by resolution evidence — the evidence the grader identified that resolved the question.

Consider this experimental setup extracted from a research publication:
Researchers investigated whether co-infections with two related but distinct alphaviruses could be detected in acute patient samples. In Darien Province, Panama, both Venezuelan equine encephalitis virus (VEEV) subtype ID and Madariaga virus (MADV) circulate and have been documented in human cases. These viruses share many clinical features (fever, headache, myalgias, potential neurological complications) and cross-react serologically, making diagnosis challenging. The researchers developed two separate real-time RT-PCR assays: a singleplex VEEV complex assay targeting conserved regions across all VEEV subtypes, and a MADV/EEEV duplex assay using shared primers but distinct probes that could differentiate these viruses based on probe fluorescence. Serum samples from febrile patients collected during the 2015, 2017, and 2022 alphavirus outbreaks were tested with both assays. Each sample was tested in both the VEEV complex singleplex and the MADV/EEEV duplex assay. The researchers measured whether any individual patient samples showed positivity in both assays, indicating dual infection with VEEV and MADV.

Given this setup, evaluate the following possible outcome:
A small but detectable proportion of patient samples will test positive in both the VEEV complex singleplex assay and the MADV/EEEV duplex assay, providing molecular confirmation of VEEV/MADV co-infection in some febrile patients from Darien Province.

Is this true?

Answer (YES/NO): YES